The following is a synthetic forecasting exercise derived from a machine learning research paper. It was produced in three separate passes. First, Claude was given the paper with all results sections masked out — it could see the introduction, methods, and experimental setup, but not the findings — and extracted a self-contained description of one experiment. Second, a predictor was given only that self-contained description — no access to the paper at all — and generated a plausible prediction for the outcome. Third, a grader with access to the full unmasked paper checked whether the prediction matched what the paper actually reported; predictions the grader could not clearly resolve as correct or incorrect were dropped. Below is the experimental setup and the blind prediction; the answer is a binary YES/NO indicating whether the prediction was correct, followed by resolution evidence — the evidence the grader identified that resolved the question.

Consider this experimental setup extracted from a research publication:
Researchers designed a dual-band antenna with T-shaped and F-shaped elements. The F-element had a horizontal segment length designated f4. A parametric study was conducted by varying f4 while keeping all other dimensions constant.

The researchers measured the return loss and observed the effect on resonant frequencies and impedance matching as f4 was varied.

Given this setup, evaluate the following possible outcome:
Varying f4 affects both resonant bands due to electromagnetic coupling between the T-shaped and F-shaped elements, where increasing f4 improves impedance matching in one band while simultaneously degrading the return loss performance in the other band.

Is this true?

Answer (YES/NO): NO